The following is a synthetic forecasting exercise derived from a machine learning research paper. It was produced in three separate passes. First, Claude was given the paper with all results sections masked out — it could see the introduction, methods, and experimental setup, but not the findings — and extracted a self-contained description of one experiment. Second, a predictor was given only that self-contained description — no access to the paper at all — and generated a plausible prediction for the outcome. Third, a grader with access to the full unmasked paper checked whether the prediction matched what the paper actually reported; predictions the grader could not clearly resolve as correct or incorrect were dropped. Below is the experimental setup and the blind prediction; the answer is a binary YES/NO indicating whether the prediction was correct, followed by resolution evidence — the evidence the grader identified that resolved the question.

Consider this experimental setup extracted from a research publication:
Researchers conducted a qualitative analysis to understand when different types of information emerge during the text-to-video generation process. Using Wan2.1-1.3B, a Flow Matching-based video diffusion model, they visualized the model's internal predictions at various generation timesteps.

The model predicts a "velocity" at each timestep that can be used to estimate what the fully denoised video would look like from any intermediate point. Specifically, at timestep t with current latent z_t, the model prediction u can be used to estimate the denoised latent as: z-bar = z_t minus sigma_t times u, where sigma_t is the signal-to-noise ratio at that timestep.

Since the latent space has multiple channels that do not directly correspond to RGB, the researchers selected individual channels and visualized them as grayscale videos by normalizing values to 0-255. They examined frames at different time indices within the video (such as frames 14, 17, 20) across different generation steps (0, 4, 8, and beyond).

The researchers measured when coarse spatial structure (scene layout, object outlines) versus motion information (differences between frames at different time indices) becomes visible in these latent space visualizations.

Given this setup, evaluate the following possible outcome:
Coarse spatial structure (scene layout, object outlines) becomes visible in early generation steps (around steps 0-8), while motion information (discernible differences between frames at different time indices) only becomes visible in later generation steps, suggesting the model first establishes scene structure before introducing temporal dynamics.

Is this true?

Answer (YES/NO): NO